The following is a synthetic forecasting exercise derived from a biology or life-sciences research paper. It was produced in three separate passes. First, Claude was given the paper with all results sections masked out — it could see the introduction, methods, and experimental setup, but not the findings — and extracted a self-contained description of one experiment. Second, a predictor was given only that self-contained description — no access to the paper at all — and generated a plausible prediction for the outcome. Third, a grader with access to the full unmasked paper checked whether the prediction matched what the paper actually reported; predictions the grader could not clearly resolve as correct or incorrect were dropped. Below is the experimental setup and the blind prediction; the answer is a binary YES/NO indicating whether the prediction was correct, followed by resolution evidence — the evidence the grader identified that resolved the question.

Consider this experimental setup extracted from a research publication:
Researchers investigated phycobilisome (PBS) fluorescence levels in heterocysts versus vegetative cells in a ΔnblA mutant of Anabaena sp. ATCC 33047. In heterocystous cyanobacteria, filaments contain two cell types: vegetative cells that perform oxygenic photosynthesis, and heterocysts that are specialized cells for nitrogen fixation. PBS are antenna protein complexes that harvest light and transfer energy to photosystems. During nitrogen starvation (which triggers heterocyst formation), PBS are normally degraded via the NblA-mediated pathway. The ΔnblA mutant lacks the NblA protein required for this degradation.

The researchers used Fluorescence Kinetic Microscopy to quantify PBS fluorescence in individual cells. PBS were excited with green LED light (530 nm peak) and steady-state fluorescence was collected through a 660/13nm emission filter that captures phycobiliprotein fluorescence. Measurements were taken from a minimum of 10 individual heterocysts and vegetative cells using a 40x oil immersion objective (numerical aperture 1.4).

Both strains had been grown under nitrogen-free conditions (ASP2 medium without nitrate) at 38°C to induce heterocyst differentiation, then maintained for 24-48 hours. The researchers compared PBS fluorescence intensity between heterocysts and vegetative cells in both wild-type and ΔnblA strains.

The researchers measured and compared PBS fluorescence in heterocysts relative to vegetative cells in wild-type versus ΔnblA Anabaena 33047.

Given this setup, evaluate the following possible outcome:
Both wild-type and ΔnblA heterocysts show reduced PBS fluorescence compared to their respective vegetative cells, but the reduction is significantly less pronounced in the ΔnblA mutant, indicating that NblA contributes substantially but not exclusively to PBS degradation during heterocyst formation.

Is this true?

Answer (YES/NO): NO